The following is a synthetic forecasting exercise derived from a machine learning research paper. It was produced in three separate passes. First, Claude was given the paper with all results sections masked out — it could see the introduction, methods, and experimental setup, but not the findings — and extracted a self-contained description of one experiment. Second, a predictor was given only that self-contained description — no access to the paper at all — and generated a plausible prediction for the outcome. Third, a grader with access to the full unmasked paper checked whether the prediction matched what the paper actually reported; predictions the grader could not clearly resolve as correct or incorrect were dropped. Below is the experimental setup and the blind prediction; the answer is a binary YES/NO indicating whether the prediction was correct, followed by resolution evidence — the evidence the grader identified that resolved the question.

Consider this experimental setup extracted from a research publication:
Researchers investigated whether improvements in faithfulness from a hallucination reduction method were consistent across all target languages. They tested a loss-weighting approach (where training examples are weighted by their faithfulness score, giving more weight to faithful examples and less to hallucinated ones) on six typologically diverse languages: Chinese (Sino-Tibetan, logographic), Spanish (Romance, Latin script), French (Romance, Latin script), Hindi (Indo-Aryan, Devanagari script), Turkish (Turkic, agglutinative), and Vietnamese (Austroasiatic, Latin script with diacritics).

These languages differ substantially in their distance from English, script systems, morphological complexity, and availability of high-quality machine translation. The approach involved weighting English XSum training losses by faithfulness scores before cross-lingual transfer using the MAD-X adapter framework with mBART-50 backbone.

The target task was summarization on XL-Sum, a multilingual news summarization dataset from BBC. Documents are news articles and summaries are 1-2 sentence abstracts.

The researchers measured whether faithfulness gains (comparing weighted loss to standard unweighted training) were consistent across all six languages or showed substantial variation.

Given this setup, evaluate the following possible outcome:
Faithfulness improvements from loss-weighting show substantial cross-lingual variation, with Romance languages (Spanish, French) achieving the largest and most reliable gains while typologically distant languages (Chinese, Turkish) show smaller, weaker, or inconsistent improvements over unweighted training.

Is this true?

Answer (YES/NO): NO